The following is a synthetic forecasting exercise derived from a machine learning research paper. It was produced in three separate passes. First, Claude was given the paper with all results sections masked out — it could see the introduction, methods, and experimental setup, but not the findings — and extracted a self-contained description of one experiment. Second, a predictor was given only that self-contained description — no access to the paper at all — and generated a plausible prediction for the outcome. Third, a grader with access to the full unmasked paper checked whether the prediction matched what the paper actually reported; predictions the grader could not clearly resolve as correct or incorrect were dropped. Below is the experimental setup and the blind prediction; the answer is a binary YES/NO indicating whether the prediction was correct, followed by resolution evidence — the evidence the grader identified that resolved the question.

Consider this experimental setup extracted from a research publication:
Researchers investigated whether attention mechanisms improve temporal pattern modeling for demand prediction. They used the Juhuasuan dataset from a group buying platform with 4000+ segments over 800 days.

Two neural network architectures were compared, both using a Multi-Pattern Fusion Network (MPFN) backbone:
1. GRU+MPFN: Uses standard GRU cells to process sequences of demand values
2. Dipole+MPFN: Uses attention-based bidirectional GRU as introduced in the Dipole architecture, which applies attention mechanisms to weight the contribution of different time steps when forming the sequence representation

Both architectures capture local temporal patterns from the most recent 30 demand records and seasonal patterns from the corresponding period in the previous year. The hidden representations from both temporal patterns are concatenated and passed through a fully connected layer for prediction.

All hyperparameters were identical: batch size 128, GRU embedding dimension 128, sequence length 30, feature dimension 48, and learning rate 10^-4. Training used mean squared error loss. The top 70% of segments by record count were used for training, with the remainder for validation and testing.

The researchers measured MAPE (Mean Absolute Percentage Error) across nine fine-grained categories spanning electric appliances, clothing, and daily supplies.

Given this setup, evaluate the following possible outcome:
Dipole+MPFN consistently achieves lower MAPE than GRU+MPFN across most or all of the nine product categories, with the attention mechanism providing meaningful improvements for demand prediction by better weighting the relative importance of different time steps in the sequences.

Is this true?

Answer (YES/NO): NO